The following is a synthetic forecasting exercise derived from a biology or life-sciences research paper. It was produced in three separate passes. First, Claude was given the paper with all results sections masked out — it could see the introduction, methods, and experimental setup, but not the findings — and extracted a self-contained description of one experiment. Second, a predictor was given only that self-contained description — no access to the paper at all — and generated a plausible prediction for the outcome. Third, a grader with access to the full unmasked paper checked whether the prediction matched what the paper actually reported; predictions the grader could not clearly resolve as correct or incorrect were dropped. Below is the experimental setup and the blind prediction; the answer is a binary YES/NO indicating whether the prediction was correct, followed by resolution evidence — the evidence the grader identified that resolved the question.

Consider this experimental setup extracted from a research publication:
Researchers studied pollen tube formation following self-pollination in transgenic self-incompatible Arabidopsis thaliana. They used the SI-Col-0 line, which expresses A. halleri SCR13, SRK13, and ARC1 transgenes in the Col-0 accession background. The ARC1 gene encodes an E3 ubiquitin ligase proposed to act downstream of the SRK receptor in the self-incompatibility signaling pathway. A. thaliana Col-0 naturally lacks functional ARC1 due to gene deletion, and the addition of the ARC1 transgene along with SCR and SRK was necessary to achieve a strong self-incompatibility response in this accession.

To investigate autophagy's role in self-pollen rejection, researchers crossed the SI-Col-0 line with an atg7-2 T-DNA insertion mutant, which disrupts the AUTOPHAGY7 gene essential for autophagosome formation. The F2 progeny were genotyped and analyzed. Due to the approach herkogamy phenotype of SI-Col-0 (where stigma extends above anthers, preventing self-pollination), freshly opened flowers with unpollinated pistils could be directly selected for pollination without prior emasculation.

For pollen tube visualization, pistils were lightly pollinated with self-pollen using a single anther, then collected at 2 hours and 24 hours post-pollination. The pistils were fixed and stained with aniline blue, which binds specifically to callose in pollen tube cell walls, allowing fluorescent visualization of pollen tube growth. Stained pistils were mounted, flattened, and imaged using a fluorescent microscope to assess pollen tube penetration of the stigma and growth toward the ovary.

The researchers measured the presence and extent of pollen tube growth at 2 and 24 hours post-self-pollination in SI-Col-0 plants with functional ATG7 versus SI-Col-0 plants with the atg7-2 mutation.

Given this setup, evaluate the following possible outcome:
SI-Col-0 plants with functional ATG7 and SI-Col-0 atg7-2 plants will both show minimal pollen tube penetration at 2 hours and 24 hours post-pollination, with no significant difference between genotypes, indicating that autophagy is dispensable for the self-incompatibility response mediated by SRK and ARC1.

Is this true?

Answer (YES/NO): NO